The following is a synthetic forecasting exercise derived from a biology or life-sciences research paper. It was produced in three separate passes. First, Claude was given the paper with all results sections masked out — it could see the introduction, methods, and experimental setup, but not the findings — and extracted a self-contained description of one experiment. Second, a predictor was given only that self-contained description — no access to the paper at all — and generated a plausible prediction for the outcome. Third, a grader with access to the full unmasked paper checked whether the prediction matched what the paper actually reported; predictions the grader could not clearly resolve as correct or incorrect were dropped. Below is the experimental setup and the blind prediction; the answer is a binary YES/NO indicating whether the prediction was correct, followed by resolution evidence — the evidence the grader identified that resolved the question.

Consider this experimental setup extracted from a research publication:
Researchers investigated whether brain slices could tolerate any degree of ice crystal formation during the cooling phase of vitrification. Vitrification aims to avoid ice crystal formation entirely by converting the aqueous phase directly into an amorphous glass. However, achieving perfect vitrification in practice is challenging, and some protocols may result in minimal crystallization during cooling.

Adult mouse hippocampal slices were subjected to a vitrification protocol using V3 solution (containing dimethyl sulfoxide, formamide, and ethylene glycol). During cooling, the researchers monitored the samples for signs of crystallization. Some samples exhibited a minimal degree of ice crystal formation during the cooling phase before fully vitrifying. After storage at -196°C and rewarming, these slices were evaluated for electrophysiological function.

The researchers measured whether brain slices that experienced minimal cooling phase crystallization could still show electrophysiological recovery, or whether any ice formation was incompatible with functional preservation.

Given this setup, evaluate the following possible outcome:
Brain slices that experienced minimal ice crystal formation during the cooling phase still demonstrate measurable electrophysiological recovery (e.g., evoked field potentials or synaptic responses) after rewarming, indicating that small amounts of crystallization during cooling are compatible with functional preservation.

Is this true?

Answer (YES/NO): YES